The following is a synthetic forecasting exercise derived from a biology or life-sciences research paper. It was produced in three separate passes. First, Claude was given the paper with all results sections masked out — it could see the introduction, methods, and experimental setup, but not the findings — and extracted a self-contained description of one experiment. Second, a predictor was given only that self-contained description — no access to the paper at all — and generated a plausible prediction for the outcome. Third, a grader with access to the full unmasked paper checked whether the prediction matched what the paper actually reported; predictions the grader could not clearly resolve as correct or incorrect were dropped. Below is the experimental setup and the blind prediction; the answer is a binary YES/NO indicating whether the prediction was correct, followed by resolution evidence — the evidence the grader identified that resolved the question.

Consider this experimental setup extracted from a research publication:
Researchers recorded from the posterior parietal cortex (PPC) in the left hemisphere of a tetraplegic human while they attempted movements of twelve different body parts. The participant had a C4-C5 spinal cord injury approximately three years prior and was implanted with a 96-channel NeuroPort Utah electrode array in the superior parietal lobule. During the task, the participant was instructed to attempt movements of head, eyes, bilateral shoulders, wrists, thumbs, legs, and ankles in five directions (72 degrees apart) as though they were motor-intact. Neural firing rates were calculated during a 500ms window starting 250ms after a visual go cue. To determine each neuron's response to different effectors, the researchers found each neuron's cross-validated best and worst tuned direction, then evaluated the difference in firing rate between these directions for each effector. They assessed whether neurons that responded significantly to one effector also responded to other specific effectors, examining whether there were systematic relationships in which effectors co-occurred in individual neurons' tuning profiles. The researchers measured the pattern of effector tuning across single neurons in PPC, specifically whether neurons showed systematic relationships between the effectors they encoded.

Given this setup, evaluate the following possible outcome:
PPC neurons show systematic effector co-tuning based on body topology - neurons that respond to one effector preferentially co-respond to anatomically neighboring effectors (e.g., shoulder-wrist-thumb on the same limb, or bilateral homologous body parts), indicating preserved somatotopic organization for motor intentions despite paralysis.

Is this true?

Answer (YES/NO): NO